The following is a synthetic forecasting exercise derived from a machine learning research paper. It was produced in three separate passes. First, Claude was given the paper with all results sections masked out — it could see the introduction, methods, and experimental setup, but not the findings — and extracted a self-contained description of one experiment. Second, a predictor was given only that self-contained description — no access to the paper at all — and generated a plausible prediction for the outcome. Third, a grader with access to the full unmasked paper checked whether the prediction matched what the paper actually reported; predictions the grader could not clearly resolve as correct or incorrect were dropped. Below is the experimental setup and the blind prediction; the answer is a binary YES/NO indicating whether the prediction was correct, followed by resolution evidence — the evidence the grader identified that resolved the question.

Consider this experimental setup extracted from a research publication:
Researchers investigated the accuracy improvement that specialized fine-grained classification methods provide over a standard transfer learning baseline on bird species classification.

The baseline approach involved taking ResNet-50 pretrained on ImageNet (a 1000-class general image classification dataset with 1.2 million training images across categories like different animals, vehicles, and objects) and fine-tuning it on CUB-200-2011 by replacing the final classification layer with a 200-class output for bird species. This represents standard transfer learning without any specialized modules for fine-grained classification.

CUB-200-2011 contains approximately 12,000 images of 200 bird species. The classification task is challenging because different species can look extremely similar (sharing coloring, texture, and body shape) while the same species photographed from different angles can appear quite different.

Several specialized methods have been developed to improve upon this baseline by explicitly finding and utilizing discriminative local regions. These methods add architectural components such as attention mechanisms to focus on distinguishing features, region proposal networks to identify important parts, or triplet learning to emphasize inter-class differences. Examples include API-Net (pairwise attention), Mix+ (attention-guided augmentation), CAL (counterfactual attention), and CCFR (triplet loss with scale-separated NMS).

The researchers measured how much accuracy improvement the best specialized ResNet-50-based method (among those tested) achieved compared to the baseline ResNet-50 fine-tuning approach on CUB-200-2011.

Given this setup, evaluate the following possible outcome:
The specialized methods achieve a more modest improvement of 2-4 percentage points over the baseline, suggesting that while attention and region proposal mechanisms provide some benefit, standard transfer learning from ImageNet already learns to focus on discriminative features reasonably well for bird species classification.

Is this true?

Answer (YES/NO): NO